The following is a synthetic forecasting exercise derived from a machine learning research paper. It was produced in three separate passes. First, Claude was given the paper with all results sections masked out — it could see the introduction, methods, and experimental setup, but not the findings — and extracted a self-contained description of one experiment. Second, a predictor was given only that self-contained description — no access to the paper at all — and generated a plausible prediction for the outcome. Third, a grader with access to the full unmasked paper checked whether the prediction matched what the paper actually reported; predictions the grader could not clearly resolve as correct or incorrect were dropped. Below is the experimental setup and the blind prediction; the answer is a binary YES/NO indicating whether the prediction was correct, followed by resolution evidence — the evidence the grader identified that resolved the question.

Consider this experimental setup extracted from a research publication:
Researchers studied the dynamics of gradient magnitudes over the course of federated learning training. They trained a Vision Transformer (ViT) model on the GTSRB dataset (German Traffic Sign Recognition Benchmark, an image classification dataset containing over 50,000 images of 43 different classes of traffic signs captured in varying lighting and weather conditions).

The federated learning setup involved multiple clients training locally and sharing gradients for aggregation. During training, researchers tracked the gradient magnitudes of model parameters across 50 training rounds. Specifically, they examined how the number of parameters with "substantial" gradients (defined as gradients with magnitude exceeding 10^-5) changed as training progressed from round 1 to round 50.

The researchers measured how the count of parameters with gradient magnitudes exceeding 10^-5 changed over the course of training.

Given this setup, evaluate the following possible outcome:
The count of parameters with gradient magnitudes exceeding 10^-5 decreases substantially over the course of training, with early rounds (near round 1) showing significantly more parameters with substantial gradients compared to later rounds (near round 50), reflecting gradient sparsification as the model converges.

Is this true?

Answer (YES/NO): YES